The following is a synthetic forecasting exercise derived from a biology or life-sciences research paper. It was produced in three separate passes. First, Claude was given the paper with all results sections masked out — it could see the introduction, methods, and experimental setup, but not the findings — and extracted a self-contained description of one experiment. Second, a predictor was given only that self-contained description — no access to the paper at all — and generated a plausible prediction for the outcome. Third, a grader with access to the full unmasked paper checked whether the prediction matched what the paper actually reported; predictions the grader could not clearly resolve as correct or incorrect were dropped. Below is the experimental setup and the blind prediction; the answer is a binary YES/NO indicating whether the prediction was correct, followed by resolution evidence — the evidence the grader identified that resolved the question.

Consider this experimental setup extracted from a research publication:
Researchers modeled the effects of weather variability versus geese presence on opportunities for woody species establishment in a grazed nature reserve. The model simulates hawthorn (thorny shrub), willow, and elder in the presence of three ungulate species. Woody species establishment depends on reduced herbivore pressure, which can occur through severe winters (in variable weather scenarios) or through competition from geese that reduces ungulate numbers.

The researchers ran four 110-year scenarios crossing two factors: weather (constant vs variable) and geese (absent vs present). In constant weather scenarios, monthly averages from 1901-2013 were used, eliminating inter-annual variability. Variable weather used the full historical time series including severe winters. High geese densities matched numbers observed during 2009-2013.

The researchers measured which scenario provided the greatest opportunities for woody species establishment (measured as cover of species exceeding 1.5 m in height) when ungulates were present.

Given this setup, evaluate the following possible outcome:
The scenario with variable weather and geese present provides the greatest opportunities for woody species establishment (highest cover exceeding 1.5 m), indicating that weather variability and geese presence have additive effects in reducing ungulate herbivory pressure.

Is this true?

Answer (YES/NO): YES